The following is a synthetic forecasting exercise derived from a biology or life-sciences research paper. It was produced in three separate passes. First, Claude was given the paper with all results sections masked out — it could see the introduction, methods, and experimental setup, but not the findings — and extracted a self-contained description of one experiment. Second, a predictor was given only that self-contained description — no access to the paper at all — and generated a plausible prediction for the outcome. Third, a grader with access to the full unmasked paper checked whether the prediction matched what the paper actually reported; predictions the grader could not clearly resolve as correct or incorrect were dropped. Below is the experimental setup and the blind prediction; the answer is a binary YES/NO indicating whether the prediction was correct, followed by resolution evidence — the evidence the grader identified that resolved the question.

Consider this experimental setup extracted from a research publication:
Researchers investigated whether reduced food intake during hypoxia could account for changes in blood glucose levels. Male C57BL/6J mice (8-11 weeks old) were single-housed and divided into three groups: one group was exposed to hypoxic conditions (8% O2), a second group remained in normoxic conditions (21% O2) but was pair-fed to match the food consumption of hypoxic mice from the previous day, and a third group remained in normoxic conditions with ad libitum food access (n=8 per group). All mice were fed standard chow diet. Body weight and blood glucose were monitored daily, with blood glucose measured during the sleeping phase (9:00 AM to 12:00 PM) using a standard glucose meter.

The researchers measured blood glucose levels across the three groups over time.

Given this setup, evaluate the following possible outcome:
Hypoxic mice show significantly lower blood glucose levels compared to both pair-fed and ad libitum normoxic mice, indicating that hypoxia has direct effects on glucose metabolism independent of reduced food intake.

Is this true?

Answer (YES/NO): YES